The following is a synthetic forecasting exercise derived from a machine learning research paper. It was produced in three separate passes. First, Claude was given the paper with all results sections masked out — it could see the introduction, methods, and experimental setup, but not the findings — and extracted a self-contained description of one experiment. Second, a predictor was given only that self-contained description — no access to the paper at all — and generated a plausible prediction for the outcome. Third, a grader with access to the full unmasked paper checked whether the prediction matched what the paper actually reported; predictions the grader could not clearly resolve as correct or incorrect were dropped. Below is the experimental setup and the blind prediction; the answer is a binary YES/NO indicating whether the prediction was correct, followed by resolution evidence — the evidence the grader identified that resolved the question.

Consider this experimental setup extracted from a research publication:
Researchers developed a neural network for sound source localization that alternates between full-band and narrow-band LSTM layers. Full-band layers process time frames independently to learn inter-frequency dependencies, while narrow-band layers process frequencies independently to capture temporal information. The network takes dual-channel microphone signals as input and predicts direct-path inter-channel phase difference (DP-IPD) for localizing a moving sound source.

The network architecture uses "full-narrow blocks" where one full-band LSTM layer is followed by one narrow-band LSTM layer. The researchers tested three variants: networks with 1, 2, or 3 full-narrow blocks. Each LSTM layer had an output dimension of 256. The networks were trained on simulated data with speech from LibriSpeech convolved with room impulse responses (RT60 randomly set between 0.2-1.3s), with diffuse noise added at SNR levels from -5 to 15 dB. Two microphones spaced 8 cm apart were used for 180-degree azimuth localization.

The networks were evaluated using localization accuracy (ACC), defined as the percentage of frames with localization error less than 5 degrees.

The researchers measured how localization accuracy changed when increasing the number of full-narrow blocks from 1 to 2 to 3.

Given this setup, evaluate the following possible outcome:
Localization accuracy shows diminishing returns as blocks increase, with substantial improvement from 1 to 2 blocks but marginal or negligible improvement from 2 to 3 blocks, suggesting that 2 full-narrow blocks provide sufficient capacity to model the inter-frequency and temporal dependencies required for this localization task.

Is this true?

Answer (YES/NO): YES